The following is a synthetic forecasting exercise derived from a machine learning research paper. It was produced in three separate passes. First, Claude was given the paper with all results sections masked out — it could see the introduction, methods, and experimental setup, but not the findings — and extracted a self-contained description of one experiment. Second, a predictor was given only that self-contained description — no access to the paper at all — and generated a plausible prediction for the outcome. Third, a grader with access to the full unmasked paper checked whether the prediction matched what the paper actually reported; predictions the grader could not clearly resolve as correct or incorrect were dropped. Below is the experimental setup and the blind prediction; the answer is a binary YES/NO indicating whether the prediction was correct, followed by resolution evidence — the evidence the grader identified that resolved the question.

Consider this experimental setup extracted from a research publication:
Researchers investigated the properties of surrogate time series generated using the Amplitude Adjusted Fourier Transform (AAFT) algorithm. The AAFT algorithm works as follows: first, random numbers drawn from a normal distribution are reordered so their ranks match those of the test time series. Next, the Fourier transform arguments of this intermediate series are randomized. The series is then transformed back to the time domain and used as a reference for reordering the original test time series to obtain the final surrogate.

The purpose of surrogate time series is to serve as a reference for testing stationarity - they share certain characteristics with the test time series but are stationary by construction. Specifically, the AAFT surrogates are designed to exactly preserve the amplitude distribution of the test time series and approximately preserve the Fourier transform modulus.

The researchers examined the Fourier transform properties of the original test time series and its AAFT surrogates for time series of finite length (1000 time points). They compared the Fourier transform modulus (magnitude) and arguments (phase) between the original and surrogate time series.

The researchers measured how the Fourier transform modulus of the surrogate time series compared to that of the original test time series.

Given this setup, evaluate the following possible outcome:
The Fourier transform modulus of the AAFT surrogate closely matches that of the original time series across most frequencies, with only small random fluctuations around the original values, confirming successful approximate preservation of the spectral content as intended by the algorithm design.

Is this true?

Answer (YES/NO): NO